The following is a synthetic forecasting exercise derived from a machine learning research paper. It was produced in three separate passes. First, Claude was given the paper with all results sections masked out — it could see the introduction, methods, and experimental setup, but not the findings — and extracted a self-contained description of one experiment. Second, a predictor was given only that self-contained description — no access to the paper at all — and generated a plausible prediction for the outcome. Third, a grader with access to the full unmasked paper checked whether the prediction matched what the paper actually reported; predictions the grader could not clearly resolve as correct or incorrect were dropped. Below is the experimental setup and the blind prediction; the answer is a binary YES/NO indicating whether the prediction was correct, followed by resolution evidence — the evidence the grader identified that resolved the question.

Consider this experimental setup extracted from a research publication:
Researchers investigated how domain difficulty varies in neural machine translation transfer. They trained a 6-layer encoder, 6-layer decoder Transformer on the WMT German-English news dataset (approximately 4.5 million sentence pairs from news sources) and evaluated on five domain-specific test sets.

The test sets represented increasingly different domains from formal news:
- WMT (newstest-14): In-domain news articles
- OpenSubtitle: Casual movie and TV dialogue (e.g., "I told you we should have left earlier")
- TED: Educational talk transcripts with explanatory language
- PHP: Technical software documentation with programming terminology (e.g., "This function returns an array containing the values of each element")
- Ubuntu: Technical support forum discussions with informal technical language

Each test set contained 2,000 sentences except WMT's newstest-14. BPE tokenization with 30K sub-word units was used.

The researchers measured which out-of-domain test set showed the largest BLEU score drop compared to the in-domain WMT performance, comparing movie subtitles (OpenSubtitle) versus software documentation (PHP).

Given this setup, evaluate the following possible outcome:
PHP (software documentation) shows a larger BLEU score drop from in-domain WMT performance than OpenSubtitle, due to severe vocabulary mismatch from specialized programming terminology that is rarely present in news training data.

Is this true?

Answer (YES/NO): YES